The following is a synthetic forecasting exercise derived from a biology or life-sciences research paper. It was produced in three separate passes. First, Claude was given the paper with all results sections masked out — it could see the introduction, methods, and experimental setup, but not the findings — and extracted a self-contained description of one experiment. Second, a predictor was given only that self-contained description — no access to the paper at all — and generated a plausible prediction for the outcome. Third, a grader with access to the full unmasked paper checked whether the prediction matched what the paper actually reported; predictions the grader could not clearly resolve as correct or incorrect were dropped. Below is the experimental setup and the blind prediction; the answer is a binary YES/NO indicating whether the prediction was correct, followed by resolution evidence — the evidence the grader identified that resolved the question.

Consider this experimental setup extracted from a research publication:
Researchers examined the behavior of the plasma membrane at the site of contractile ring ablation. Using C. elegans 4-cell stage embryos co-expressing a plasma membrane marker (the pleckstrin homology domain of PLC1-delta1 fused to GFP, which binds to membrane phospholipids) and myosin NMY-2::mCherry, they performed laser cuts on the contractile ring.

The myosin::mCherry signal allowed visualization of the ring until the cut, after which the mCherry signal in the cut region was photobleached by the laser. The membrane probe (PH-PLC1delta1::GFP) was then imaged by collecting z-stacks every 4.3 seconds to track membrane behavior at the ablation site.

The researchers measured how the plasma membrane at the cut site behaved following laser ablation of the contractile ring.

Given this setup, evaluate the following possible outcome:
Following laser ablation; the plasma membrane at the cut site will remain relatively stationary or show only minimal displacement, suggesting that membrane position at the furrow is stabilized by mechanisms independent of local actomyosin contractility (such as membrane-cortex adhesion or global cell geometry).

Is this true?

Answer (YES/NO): NO